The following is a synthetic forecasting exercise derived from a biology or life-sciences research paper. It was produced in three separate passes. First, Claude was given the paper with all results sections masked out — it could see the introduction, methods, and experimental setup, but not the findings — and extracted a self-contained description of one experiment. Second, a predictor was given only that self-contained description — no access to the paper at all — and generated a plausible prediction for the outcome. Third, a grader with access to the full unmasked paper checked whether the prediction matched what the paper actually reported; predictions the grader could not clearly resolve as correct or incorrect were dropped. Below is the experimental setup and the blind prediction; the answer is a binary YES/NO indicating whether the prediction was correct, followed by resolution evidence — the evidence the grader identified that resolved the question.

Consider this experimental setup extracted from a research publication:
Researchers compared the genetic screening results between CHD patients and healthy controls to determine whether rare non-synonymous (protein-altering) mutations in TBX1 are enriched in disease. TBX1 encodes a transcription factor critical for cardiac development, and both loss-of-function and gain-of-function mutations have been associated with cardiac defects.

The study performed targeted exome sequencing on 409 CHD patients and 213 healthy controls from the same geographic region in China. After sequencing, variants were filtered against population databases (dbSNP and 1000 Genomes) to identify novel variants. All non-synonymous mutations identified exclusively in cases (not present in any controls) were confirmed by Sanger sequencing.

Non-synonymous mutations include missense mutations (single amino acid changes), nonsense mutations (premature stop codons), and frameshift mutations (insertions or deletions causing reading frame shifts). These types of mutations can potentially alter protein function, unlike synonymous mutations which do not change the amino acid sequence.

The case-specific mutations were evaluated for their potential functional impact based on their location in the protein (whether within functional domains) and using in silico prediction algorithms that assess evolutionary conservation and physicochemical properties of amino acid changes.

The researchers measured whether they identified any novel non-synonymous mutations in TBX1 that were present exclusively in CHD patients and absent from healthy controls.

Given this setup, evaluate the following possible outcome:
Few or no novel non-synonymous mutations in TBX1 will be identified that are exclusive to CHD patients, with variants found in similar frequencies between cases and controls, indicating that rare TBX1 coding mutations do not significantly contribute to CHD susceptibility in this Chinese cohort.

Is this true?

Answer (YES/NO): NO